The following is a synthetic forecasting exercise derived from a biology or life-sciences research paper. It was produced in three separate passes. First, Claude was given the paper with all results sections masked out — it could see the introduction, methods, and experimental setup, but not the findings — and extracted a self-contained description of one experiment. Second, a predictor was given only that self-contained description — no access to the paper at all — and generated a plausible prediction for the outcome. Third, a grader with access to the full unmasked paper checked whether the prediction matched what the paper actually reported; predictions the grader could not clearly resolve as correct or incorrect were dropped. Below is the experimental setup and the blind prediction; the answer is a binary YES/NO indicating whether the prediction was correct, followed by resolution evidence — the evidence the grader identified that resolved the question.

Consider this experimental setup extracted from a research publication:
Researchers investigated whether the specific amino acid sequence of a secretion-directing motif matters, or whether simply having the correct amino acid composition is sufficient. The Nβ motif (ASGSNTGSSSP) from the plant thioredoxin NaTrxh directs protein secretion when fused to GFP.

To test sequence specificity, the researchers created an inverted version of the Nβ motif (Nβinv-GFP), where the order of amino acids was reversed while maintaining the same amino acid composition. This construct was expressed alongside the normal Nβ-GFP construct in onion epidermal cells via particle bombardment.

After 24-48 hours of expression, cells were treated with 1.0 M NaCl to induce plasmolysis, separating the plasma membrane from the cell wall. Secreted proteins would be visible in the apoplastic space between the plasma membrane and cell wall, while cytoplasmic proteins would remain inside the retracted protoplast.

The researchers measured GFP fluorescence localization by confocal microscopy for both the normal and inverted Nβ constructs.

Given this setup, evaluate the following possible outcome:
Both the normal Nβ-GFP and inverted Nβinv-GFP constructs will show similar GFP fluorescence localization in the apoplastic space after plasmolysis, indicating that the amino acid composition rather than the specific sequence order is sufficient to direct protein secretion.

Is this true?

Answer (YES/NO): YES